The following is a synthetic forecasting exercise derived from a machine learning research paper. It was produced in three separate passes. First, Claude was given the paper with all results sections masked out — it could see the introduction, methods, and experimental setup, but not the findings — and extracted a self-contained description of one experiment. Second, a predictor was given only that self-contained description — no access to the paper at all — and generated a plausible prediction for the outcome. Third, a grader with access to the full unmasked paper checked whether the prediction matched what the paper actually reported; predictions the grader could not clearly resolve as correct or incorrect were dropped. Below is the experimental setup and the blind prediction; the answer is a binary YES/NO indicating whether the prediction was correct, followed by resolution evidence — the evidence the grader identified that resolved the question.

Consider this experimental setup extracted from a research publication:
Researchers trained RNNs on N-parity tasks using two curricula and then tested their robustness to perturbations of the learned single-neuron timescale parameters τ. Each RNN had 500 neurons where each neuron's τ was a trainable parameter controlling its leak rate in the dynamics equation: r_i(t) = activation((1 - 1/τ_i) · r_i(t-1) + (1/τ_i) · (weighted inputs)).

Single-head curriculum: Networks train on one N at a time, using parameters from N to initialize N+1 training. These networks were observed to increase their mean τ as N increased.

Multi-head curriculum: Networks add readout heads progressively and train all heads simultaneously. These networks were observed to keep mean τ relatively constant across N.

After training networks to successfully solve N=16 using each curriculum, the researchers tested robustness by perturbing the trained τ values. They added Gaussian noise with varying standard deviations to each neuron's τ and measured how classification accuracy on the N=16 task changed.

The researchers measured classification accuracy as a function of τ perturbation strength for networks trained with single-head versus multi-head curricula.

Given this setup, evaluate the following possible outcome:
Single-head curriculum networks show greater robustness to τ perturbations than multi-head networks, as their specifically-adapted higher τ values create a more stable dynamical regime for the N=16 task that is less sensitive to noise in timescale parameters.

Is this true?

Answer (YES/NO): NO